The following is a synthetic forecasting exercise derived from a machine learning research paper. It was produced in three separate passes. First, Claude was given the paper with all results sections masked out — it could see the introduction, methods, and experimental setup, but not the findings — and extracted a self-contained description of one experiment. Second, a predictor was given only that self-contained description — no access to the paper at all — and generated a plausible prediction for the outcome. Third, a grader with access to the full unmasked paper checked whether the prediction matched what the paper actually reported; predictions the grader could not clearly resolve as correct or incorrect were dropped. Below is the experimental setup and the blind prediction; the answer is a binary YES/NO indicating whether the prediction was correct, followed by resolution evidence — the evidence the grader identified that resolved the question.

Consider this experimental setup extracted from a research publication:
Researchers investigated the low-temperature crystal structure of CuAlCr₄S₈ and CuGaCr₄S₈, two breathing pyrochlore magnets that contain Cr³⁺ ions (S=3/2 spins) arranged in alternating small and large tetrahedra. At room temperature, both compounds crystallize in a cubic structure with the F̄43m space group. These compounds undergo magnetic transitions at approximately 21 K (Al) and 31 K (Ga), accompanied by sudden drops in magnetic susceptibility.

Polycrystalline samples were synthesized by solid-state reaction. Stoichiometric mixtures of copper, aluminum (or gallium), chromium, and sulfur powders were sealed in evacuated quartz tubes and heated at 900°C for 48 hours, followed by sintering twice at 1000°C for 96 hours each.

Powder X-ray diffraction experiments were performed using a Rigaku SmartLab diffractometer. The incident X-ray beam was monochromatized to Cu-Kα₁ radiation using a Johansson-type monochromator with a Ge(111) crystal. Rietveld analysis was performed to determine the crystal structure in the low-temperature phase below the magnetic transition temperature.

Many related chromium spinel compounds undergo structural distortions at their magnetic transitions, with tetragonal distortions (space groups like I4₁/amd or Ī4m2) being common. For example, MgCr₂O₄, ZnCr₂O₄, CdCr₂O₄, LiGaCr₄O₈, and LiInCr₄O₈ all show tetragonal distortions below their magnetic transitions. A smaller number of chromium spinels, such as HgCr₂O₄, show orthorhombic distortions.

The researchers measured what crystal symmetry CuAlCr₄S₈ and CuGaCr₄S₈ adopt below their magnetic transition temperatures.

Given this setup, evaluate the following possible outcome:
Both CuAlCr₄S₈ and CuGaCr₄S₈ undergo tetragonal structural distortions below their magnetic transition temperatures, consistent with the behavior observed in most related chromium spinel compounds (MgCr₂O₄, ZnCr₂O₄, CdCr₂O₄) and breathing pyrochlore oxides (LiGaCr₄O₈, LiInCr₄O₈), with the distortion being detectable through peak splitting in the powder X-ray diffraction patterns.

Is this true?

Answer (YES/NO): NO